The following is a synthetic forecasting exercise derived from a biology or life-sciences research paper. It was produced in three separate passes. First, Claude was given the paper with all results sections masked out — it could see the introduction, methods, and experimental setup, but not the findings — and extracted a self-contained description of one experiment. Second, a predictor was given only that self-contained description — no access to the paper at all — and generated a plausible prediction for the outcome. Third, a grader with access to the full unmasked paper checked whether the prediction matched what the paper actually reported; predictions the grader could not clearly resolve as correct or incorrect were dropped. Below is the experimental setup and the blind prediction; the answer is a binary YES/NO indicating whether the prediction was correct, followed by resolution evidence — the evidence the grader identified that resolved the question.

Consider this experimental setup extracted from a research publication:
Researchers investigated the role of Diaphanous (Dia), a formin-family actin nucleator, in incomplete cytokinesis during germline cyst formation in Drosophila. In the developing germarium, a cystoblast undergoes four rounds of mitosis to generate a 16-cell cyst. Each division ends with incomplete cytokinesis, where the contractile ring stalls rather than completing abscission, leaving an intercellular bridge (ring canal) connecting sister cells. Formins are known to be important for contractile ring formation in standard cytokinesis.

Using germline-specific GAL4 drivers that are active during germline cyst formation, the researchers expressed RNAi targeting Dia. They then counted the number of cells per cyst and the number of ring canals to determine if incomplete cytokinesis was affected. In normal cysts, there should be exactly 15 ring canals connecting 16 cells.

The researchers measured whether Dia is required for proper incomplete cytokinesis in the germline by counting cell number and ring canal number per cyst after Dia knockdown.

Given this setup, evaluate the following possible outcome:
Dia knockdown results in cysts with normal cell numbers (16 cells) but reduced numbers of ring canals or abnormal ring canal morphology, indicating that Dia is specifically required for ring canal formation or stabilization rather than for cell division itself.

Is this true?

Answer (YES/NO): NO